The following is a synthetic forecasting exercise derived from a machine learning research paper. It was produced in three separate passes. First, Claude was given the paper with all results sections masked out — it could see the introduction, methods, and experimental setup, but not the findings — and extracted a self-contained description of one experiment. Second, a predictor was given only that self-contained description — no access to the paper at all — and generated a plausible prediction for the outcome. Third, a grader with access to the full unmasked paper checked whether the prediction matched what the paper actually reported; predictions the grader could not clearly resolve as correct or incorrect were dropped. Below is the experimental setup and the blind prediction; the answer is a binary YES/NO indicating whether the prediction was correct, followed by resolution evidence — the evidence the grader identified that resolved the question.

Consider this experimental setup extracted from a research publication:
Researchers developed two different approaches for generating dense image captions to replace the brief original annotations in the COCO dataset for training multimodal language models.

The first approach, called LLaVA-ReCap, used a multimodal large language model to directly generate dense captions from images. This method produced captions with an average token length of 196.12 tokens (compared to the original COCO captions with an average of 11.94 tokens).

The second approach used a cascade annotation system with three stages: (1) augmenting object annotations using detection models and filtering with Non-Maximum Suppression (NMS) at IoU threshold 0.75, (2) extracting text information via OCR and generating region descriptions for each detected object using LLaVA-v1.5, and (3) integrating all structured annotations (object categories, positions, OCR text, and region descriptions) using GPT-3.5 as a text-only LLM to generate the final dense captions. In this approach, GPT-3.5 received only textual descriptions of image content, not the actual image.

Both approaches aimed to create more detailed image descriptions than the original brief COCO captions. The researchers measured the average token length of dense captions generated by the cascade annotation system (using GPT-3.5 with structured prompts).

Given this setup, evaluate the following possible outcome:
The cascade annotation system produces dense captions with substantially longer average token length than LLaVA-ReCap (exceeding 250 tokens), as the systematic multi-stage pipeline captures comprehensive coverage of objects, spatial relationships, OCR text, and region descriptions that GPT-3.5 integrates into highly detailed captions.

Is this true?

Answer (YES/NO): NO